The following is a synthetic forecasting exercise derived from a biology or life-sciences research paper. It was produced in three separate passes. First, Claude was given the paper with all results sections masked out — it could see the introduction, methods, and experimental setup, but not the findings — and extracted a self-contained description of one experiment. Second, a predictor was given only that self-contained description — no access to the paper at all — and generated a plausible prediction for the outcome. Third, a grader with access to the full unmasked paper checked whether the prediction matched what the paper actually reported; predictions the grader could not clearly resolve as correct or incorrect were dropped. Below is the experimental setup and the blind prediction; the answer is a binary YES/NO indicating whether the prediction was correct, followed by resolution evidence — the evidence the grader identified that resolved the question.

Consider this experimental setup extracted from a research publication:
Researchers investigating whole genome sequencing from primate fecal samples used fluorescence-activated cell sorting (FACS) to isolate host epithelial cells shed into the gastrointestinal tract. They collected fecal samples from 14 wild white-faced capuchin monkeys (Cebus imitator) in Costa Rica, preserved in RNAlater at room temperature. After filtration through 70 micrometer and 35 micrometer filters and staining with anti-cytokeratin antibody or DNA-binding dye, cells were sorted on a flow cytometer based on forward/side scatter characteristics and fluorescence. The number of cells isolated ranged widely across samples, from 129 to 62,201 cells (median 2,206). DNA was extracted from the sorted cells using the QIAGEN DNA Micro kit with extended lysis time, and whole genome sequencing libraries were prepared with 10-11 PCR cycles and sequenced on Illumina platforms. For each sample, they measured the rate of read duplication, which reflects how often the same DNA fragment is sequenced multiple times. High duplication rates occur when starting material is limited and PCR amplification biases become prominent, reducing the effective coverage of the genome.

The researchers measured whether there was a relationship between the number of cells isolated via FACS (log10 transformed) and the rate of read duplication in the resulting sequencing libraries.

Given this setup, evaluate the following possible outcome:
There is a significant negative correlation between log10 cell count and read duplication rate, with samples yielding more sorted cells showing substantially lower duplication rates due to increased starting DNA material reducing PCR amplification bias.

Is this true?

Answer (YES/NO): YES